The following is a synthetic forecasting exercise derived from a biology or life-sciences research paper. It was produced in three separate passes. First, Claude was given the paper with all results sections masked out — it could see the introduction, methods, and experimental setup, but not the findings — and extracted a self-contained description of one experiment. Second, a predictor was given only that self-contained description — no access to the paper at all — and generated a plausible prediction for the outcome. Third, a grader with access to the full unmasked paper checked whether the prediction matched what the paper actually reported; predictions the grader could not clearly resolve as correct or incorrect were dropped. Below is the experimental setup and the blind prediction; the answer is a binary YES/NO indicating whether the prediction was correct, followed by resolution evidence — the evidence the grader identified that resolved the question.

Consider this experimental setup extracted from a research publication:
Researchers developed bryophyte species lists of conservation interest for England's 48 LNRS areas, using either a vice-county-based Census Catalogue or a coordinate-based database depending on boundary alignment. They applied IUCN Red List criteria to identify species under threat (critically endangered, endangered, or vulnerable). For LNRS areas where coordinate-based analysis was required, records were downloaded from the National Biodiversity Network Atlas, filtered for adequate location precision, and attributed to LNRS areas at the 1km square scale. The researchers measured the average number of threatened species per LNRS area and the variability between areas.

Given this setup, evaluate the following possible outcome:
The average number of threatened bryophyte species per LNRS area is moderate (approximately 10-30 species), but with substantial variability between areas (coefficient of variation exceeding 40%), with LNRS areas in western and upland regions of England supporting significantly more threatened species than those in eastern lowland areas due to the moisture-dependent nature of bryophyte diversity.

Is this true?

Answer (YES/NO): NO